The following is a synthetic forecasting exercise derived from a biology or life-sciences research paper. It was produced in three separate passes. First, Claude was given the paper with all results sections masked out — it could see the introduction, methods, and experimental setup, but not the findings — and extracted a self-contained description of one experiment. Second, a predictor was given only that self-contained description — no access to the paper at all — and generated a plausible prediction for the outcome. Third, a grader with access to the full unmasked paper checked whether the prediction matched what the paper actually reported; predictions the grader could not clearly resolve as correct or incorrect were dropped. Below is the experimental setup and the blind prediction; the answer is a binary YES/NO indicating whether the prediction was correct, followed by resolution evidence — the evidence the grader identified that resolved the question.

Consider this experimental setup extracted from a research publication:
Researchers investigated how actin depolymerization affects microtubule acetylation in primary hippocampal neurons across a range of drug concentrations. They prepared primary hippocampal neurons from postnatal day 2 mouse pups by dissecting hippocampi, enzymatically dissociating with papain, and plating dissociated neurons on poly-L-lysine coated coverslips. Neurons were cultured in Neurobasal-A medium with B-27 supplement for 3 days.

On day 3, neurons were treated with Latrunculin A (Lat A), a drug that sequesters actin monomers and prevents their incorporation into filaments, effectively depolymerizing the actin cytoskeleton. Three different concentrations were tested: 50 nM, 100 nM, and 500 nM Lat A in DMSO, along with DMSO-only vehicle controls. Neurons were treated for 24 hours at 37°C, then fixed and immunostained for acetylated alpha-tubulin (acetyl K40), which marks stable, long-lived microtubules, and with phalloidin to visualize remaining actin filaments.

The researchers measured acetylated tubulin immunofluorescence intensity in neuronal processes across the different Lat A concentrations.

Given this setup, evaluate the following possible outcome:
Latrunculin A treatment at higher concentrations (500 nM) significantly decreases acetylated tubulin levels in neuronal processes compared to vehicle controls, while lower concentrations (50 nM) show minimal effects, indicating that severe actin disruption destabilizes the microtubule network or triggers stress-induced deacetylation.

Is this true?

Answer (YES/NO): NO